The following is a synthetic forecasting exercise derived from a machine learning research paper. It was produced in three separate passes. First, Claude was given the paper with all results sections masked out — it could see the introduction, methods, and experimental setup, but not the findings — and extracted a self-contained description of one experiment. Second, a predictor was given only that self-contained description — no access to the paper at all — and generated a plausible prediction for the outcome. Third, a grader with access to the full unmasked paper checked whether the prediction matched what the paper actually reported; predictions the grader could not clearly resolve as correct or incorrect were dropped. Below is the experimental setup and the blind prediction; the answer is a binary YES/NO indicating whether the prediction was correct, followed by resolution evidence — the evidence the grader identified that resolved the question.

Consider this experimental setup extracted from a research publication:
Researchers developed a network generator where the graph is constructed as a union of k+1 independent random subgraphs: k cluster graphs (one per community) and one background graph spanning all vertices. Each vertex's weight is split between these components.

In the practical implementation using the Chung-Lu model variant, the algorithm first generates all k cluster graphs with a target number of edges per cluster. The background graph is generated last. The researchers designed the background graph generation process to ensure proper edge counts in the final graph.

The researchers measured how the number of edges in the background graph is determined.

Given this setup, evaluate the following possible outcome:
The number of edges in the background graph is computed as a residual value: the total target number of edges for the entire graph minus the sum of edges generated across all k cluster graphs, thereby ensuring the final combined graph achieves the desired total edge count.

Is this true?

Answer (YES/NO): YES